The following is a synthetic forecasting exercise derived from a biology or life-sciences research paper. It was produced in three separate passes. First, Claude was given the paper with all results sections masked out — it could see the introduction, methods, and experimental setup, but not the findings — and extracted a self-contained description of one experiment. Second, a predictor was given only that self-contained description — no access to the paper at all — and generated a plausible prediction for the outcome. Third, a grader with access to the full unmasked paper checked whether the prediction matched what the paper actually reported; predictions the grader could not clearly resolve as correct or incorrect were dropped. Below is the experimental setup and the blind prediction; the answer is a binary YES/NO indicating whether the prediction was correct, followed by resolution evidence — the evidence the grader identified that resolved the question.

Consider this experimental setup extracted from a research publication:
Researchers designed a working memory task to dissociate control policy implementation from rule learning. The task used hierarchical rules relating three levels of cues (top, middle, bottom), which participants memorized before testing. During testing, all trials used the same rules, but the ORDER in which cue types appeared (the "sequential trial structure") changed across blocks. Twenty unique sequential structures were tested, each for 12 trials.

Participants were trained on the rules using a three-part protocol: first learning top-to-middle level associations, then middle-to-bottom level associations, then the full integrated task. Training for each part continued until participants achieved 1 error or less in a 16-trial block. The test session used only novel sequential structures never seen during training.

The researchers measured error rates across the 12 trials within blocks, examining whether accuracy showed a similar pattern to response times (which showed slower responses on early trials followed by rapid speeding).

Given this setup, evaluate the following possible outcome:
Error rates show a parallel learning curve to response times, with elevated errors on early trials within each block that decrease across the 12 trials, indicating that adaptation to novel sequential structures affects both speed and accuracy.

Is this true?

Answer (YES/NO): NO